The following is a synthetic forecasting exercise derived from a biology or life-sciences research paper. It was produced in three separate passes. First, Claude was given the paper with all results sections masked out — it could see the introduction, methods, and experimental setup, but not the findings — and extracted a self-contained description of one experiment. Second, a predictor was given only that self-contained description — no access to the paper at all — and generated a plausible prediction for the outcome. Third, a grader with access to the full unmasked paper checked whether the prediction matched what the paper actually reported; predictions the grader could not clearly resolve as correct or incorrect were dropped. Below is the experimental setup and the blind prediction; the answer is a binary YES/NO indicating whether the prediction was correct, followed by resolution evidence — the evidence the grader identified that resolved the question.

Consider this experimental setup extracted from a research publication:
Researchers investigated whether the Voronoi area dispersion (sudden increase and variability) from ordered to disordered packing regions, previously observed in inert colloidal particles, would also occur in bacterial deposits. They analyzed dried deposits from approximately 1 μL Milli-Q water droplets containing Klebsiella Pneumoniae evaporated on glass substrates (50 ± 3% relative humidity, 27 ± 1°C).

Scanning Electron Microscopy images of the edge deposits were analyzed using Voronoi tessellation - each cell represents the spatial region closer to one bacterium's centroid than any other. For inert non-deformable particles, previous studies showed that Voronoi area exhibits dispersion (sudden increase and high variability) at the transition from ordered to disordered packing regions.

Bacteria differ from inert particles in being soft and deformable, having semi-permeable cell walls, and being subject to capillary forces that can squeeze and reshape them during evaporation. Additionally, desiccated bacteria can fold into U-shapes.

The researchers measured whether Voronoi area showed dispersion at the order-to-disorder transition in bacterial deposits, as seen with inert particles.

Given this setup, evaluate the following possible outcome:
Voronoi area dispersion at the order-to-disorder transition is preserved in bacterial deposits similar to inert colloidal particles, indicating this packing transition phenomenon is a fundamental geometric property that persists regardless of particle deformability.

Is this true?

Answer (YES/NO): NO